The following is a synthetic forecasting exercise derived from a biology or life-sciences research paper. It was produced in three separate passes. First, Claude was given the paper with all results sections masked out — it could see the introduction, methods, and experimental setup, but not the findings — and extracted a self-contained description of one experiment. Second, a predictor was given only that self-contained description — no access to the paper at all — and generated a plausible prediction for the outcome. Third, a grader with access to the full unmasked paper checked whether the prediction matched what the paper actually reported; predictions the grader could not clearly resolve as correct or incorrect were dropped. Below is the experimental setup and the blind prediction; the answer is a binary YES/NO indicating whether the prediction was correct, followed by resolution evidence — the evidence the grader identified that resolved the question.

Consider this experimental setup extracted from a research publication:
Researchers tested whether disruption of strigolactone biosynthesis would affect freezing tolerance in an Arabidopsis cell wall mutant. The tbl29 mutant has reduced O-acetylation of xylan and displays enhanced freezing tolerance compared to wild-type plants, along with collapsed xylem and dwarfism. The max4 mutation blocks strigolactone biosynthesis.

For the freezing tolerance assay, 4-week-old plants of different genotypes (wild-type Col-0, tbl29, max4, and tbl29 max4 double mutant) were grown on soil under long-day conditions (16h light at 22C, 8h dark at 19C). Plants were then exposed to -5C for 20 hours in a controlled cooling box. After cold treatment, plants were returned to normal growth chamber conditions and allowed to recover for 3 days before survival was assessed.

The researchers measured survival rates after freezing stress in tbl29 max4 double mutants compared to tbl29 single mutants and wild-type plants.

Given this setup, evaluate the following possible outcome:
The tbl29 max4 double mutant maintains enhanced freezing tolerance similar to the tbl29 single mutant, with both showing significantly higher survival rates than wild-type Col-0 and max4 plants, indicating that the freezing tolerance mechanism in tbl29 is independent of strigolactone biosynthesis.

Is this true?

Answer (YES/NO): NO